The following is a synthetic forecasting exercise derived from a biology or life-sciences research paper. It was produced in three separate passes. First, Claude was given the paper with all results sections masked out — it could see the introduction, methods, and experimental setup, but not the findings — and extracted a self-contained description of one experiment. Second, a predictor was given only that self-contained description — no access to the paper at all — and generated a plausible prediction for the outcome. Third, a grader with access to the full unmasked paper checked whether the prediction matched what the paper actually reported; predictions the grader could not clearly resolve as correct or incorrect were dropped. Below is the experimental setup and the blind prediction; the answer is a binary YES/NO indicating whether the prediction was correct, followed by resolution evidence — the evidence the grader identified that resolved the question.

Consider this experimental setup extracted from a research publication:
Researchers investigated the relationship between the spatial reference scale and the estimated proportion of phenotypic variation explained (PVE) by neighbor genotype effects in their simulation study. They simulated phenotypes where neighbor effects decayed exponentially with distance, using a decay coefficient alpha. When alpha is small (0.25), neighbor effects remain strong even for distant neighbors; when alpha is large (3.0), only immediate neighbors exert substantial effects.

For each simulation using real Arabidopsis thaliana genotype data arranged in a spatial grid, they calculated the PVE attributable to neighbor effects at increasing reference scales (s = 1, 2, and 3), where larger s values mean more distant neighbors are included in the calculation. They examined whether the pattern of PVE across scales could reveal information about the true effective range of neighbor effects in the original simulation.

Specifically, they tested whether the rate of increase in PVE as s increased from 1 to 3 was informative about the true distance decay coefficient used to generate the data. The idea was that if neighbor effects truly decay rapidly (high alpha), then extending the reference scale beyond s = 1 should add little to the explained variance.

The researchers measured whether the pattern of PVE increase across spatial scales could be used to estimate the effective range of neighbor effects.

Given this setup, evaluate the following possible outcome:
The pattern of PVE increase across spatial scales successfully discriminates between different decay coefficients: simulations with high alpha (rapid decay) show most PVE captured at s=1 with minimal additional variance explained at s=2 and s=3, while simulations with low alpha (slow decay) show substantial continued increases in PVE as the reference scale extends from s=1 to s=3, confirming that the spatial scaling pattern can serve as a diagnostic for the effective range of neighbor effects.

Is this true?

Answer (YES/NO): YES